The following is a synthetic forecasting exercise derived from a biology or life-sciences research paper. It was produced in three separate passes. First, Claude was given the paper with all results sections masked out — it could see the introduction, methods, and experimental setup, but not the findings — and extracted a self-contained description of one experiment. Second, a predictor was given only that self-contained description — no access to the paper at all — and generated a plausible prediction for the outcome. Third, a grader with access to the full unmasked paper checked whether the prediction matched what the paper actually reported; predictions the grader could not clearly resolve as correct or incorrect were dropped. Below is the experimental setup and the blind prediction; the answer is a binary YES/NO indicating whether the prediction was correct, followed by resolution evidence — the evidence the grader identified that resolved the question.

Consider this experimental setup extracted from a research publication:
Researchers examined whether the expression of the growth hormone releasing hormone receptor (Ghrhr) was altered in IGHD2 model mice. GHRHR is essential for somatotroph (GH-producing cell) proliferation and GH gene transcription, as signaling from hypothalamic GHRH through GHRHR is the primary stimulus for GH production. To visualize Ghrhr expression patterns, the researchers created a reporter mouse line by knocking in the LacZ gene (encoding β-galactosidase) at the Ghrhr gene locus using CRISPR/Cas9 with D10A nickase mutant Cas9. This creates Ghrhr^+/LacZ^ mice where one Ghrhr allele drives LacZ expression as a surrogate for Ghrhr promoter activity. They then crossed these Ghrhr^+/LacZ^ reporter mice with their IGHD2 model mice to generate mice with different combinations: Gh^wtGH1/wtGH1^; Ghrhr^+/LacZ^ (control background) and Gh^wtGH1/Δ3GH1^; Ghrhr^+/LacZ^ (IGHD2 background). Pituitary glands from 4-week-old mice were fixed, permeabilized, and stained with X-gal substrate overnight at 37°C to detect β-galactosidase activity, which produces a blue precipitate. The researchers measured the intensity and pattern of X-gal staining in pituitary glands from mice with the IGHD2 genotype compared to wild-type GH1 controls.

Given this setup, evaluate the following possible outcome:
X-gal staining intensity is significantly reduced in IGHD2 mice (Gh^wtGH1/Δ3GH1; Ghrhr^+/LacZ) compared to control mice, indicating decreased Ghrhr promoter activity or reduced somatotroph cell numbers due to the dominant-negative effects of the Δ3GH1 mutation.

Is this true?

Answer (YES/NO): YES